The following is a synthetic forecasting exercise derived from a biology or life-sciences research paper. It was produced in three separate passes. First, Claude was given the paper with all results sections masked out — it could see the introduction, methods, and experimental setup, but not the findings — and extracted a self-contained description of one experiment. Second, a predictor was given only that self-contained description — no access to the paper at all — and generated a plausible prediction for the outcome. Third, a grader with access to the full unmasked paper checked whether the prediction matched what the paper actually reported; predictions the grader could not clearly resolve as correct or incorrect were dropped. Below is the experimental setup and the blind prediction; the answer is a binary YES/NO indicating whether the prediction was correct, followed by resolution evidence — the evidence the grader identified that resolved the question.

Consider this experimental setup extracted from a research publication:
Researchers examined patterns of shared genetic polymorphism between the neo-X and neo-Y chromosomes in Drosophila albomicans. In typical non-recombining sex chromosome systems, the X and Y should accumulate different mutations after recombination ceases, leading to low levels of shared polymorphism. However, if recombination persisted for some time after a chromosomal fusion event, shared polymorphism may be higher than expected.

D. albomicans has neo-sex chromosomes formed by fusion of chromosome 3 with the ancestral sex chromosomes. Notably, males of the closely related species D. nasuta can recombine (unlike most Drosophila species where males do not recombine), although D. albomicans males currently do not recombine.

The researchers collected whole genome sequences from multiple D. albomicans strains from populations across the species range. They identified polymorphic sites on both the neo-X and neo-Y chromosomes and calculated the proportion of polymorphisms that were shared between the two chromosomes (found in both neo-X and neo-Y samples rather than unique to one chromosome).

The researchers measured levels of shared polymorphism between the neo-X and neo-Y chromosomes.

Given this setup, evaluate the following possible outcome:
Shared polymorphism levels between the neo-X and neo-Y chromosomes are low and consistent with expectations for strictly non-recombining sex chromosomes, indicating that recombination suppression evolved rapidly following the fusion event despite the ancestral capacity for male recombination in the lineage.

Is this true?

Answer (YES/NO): NO